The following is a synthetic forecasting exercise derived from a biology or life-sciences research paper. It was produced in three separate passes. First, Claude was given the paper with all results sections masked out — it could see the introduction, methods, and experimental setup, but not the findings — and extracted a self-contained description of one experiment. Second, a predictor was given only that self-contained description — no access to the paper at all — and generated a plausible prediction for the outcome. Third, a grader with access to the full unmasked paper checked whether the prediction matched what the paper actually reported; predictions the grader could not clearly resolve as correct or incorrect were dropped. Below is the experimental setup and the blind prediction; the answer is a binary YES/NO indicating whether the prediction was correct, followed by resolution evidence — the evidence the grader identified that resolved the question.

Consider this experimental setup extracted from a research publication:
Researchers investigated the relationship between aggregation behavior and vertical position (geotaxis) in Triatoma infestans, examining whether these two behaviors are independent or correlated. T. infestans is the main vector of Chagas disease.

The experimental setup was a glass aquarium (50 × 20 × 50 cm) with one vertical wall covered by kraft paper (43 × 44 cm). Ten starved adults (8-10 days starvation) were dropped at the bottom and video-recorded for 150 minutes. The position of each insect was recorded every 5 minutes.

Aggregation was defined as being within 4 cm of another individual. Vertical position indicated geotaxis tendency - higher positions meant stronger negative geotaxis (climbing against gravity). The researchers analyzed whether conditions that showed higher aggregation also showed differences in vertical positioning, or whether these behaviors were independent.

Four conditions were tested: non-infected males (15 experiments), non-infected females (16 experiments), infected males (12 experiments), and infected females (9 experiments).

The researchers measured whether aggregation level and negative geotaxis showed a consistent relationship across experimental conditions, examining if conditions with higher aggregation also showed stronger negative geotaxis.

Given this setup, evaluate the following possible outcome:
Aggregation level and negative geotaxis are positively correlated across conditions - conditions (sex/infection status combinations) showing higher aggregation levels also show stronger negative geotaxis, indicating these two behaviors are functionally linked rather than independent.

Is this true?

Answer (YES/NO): YES